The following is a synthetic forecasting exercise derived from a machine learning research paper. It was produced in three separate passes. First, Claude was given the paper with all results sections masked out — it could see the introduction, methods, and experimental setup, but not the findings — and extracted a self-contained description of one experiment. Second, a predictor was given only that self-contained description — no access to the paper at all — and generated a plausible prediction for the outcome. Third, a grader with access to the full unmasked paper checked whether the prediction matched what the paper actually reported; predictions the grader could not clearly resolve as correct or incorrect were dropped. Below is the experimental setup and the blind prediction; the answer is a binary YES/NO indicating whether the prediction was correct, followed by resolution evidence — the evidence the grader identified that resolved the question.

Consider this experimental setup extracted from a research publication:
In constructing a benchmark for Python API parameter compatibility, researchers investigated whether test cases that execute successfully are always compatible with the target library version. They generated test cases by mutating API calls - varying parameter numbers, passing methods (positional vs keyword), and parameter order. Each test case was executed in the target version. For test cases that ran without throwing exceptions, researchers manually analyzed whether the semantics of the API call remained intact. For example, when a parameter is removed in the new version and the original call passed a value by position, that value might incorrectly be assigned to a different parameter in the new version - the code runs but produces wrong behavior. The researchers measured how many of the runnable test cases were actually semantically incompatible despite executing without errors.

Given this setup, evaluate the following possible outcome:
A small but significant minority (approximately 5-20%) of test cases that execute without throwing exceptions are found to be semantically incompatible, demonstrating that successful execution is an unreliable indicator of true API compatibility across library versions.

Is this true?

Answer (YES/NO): YES